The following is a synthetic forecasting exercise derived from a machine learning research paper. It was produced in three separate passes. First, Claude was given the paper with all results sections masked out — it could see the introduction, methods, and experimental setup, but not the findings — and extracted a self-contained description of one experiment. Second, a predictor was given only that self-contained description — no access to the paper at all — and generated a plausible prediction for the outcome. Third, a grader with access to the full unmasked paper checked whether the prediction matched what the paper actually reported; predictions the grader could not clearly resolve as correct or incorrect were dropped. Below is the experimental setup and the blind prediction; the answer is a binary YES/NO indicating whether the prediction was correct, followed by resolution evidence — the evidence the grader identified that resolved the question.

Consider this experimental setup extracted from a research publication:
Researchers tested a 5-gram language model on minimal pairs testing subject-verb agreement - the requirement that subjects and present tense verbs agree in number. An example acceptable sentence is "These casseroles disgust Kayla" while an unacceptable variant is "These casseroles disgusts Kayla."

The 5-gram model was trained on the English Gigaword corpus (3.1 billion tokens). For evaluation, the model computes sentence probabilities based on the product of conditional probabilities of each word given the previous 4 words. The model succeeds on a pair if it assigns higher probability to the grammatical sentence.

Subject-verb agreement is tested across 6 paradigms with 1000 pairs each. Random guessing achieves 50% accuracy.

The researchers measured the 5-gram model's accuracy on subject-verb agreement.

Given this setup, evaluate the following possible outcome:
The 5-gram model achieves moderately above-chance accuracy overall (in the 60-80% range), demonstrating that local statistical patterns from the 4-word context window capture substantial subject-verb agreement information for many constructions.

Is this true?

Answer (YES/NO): YES